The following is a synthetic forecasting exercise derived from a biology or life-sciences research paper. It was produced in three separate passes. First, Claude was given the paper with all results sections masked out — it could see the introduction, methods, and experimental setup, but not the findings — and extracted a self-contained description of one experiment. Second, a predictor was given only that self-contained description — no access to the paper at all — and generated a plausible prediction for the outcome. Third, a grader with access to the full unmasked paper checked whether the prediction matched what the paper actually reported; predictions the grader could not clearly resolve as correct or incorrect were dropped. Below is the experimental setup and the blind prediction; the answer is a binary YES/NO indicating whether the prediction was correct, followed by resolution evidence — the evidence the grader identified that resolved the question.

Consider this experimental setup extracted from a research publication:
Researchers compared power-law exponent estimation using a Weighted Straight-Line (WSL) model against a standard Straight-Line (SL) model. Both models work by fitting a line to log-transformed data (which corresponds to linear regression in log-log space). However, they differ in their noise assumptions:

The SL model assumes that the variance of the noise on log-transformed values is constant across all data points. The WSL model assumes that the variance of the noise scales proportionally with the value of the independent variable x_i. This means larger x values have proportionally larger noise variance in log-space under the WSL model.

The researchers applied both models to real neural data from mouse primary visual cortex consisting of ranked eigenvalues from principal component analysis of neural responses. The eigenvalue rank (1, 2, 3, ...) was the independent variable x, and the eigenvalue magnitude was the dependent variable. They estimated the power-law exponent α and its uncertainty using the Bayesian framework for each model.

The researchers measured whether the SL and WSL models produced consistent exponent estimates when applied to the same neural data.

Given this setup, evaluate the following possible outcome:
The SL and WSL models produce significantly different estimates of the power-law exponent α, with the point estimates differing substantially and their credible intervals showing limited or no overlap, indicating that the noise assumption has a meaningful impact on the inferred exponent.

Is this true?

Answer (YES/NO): YES